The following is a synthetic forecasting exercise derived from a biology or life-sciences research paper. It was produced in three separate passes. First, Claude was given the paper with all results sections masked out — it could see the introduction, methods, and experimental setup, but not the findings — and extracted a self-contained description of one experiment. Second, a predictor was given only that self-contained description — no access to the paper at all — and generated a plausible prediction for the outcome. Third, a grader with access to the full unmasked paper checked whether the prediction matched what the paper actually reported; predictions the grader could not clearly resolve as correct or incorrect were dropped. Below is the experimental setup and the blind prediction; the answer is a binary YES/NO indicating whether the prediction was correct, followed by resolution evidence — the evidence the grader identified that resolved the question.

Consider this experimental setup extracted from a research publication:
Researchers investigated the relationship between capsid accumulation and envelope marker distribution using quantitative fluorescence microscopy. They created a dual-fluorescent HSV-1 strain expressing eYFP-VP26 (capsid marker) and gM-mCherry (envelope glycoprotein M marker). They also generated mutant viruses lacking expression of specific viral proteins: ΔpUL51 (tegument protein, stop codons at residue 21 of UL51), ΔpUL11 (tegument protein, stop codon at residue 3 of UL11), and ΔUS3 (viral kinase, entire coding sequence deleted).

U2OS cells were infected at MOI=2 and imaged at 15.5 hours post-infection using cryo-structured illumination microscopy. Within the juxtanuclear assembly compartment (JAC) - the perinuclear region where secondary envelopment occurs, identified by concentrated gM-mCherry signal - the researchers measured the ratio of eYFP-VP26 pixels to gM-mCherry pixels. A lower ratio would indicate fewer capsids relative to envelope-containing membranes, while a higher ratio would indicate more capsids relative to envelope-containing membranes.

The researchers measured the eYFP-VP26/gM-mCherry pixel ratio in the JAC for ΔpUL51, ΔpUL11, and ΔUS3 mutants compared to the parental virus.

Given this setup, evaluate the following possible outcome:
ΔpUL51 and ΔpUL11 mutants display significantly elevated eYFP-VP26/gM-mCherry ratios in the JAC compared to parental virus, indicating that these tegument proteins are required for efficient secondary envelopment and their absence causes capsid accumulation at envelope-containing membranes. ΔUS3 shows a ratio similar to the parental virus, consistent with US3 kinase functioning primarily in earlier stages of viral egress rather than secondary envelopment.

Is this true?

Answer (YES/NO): NO